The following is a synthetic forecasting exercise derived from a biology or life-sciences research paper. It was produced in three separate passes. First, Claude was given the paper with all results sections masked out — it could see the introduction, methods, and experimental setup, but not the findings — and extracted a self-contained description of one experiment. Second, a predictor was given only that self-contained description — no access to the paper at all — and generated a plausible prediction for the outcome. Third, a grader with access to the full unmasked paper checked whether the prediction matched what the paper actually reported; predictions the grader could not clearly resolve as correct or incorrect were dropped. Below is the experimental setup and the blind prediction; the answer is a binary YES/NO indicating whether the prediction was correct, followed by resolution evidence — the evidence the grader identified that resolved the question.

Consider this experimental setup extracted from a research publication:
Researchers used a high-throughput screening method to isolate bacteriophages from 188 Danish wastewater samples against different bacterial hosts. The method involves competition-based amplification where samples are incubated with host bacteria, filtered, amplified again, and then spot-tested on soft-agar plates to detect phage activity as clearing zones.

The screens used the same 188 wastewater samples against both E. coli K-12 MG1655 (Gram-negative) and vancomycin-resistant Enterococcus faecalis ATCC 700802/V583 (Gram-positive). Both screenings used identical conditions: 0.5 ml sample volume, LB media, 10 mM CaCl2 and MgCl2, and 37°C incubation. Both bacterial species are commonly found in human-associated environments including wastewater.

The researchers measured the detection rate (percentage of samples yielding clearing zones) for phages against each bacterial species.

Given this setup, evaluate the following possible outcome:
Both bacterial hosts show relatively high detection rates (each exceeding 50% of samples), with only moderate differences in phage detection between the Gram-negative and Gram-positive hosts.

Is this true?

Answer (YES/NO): NO